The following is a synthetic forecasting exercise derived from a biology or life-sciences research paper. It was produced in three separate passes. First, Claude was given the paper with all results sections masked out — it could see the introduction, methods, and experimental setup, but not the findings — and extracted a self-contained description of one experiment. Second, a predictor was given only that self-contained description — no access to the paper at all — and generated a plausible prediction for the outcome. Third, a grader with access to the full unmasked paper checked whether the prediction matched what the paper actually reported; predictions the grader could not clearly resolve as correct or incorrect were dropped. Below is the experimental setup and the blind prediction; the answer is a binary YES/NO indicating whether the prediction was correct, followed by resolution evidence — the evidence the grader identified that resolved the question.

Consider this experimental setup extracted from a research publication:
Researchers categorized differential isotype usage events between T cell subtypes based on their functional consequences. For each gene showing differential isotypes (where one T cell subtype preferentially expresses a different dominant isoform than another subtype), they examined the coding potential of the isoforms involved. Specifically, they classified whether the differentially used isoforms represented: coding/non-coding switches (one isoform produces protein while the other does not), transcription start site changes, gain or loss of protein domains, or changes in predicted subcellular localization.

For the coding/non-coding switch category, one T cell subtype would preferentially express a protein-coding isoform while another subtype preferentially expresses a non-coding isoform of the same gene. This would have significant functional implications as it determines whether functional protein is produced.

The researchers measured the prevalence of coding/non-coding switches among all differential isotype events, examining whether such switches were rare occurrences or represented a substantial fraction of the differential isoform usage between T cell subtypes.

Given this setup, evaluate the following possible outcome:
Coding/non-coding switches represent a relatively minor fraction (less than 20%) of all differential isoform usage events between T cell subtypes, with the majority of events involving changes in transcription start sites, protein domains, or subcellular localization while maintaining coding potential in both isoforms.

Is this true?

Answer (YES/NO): NO